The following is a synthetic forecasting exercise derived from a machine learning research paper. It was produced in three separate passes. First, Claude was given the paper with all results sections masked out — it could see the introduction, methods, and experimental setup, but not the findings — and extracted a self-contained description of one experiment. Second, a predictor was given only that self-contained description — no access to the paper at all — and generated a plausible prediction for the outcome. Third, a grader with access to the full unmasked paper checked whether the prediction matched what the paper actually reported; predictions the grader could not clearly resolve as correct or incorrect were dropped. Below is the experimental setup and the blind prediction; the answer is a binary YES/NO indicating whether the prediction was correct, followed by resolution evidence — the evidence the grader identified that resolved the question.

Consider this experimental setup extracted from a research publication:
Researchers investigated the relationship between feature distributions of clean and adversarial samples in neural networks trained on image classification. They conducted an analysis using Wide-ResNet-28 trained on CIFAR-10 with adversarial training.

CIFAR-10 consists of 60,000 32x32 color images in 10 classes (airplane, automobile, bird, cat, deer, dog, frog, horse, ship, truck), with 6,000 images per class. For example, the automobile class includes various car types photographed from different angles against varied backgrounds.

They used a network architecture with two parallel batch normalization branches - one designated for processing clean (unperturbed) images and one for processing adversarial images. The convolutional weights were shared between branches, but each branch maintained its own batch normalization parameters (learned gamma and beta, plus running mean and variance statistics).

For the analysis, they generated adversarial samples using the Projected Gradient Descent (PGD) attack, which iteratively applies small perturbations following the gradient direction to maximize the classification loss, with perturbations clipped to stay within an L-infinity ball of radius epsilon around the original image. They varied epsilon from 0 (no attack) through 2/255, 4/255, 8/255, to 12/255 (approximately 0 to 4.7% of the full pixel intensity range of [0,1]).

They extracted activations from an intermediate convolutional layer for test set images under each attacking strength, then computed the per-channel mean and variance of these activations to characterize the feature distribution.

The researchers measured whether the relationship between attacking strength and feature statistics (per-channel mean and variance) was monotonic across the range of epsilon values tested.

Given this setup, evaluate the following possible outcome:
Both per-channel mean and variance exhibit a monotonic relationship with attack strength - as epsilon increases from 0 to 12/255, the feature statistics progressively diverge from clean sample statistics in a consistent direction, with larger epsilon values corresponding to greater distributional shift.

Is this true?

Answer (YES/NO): YES